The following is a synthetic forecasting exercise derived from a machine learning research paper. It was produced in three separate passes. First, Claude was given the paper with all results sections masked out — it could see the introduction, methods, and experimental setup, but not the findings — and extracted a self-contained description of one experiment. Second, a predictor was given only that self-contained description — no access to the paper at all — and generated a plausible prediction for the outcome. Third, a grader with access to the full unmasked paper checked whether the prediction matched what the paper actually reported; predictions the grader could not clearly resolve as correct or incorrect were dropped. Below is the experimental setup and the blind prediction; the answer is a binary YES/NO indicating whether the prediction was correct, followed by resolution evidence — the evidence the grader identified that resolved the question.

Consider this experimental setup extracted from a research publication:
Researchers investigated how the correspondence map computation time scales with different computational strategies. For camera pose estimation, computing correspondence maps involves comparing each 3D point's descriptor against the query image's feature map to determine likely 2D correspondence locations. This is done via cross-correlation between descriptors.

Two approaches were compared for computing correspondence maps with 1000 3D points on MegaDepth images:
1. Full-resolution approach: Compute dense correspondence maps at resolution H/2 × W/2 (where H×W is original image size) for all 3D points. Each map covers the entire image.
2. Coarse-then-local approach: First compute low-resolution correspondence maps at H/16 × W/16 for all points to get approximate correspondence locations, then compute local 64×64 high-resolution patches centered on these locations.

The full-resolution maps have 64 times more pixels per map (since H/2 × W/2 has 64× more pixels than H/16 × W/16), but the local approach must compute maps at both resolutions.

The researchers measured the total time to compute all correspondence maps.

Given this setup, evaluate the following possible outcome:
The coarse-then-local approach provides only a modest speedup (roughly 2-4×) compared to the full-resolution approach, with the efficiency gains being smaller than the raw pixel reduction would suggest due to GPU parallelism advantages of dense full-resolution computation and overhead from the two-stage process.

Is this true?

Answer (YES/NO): NO